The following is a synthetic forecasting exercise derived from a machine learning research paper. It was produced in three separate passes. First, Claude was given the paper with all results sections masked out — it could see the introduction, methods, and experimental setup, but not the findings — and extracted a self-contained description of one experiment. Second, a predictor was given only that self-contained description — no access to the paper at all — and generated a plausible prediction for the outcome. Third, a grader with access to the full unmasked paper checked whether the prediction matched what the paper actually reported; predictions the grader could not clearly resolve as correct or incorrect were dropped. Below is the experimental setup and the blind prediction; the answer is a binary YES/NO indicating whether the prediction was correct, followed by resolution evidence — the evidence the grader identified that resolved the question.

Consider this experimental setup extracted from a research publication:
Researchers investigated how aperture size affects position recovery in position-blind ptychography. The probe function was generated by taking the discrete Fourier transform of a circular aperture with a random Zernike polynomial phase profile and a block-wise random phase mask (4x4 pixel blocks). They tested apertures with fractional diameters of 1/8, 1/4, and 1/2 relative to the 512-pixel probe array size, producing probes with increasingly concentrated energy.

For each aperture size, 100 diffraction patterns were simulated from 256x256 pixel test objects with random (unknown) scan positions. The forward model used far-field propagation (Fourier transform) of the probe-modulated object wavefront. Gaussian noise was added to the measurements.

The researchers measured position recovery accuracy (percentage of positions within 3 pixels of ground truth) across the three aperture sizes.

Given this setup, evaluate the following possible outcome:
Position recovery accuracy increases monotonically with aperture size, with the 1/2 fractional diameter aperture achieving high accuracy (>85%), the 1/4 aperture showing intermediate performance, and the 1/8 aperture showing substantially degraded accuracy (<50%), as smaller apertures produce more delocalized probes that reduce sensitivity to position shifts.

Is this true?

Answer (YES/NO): NO